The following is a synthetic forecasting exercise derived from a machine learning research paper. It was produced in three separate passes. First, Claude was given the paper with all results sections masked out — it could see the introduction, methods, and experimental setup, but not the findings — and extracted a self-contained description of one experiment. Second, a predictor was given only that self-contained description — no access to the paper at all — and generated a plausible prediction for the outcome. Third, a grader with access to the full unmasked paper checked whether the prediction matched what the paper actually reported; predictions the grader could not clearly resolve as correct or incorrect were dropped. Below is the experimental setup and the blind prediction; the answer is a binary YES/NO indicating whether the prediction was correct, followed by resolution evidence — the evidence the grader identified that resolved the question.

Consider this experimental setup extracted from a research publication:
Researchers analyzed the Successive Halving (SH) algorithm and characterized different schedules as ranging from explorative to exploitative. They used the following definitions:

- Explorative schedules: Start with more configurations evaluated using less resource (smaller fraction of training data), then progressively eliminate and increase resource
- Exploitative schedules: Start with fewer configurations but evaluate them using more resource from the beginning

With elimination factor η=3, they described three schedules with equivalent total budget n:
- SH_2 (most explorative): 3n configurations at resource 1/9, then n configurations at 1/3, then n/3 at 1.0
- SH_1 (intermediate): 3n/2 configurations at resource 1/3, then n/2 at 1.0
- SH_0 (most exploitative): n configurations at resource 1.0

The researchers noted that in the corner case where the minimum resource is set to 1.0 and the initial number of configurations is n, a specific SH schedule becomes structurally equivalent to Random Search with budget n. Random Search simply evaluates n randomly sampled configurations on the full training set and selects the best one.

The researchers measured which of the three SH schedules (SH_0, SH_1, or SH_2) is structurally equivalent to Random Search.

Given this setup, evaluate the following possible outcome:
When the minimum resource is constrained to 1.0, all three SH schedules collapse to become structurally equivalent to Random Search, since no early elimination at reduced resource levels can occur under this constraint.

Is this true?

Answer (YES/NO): NO